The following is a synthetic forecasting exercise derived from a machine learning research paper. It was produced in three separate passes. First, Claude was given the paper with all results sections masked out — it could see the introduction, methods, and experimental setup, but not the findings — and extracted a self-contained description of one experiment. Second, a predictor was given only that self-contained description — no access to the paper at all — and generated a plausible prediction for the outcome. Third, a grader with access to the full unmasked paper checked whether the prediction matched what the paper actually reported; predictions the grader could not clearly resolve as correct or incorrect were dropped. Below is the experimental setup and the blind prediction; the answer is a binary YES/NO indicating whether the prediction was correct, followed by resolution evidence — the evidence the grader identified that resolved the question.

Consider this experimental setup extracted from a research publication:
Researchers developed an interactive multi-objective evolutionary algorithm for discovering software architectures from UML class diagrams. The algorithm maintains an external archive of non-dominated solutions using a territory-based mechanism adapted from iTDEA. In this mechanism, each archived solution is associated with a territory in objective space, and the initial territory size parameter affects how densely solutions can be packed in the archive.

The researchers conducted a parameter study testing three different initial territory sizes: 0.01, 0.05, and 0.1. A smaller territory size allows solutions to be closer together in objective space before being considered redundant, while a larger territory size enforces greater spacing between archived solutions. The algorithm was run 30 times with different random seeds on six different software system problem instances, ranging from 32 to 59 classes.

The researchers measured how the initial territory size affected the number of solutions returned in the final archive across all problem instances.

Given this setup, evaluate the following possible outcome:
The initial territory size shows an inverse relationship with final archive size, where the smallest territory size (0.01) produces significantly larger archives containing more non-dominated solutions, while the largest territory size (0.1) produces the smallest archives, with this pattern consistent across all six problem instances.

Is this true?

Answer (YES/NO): YES